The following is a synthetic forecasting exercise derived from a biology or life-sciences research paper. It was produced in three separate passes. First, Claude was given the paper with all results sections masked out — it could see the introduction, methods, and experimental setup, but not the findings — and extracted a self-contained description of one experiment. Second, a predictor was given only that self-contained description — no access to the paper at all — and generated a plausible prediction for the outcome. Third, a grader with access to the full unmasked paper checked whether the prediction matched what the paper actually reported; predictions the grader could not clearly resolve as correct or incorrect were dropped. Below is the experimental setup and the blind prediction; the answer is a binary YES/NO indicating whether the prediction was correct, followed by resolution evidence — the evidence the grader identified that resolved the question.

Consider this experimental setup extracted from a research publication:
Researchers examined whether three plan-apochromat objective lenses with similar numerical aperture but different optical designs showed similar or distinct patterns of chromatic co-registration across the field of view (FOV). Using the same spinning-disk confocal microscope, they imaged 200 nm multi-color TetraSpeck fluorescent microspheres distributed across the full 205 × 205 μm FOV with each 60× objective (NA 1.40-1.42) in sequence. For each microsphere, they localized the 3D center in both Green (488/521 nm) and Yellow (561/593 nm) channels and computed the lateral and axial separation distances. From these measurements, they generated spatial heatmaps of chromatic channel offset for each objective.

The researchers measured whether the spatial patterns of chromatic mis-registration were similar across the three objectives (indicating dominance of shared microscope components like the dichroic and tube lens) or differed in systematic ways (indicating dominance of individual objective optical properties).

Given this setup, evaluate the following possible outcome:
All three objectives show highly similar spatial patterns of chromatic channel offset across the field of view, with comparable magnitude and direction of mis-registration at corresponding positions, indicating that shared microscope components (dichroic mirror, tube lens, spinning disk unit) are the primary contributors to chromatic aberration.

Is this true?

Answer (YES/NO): NO